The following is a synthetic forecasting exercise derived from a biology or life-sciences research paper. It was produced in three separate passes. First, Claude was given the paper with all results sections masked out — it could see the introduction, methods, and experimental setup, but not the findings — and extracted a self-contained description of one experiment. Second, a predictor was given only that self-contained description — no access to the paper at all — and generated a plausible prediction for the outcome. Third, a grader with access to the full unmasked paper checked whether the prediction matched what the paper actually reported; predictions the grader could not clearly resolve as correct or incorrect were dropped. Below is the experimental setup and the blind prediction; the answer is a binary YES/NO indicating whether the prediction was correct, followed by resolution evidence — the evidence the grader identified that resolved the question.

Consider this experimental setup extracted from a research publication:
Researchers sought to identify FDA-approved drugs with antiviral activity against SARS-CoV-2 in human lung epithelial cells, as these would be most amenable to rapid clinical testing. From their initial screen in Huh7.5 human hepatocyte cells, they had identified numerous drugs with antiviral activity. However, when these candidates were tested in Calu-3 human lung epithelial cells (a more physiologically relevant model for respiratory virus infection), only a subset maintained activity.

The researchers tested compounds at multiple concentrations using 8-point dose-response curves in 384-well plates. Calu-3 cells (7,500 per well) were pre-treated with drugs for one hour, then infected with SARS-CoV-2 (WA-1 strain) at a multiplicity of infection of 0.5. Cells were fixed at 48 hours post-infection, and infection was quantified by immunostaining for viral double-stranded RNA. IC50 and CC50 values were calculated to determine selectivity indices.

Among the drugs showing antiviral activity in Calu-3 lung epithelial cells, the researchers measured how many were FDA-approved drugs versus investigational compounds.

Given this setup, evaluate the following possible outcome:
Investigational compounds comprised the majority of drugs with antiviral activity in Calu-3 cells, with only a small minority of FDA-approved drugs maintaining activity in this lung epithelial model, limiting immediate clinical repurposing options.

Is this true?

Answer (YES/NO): NO